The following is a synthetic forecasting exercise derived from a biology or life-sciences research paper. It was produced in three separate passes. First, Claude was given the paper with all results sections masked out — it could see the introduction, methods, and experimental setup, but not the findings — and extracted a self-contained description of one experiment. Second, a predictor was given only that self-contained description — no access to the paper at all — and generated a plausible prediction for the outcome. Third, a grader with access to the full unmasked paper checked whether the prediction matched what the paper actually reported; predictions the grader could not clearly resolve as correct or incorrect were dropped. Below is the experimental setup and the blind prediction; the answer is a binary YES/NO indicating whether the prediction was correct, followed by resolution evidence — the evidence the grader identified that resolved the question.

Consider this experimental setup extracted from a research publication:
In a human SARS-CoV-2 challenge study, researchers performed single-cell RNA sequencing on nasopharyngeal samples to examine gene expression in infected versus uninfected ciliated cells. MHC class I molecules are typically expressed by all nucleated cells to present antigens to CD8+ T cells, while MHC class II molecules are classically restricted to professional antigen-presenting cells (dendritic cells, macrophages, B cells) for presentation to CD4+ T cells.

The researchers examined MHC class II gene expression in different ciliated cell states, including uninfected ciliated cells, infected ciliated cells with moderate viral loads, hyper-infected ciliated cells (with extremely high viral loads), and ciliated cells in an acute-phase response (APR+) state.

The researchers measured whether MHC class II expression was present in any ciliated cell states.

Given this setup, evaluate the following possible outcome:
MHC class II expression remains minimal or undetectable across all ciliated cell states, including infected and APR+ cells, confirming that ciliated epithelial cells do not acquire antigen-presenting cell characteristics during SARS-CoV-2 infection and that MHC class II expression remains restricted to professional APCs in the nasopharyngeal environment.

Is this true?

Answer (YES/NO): NO